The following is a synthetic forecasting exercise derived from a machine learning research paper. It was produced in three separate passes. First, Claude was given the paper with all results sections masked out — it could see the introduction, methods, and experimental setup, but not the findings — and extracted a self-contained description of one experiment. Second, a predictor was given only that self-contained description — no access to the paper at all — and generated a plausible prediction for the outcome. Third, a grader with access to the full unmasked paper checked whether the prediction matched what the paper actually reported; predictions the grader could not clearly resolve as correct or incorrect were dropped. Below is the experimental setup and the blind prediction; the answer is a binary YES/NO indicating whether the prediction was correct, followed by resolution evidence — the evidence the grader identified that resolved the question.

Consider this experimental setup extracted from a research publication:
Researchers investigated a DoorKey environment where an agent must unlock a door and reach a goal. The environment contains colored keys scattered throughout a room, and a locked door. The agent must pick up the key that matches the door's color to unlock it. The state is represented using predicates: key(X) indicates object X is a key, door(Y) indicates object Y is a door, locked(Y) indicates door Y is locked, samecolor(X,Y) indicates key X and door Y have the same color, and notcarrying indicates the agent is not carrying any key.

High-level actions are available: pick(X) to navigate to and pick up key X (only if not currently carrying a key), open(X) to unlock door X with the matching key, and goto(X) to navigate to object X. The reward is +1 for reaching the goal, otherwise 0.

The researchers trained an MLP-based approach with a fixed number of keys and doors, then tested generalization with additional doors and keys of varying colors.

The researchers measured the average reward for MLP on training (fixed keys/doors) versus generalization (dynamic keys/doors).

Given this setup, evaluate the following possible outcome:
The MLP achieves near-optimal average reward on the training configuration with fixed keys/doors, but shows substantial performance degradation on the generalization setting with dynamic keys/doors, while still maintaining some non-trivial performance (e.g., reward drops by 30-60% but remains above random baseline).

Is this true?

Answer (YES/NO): NO